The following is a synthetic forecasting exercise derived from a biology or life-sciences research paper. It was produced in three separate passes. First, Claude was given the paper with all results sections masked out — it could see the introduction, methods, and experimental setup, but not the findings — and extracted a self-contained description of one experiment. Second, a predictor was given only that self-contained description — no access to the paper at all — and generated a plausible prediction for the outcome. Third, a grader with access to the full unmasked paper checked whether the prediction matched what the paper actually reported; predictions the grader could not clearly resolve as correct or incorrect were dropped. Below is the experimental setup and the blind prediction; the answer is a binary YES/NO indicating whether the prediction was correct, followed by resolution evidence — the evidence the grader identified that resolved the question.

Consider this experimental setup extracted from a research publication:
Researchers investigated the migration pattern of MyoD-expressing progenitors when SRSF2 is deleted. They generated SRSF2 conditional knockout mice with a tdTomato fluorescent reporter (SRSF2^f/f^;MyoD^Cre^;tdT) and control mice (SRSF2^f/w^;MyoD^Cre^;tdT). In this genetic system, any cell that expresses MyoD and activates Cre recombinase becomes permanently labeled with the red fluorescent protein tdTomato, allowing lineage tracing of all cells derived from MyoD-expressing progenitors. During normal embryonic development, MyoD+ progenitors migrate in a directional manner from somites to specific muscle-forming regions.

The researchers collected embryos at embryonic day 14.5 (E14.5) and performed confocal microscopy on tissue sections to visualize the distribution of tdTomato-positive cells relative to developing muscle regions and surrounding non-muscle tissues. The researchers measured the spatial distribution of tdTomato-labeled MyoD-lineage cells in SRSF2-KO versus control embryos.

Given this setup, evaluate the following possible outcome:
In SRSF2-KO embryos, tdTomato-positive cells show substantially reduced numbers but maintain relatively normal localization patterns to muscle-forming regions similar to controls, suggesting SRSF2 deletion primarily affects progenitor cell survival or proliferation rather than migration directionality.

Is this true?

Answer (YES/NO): NO